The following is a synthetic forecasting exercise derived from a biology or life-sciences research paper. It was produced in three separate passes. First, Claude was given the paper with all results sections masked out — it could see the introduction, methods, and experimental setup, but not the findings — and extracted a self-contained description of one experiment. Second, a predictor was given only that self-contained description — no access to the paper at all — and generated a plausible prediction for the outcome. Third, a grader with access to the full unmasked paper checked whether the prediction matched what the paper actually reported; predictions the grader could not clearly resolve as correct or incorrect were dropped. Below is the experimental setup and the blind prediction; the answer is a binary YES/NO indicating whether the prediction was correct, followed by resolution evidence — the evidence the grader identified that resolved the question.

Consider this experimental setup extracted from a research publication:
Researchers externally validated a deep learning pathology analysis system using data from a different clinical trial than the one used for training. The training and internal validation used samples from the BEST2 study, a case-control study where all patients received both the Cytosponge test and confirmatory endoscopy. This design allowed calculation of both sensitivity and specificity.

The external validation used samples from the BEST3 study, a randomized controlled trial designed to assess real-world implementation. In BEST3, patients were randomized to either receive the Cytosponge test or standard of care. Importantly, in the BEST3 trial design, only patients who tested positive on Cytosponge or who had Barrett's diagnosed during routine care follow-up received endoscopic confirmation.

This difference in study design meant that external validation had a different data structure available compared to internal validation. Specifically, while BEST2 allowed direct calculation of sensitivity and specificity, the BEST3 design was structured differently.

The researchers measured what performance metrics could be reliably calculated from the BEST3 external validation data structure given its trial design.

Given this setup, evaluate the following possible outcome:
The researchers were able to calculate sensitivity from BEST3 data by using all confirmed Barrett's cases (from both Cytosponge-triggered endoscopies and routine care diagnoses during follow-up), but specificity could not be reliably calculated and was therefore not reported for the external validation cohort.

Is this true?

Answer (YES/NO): NO